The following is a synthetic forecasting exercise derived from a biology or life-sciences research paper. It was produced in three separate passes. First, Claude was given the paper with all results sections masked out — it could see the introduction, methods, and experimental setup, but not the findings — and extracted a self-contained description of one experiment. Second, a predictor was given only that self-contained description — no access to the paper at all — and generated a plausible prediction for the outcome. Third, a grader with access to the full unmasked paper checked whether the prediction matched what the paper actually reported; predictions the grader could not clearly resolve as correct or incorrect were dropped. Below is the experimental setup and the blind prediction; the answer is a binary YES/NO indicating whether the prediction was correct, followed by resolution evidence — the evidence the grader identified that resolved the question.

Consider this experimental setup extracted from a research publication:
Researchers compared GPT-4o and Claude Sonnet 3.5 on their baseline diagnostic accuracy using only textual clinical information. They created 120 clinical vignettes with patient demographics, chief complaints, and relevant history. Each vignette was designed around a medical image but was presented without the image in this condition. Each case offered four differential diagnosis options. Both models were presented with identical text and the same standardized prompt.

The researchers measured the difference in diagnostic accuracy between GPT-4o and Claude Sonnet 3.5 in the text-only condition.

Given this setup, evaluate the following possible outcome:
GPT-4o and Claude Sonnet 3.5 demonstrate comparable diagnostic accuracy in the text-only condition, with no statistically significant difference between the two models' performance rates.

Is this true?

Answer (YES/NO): NO